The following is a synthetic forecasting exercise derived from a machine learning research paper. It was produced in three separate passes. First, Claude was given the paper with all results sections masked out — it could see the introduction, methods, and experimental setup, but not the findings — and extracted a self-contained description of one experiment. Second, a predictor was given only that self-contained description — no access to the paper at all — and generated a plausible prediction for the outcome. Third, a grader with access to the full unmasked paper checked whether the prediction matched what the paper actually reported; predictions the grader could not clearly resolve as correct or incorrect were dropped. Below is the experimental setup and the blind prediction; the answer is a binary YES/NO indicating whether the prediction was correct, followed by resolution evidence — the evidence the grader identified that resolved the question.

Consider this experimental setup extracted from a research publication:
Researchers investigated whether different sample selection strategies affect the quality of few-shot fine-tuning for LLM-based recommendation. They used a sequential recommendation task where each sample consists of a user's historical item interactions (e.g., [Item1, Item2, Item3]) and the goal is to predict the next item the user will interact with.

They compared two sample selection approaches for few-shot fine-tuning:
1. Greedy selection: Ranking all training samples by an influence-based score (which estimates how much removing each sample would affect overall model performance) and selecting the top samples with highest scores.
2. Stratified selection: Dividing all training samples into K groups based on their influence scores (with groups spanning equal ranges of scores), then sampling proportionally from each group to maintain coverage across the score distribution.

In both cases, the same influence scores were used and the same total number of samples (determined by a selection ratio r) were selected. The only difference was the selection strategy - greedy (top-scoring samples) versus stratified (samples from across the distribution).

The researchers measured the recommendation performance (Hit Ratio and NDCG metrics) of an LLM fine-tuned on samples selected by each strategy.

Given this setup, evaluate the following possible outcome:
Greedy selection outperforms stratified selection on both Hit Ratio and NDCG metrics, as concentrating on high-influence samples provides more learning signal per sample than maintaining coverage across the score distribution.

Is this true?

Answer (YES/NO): NO